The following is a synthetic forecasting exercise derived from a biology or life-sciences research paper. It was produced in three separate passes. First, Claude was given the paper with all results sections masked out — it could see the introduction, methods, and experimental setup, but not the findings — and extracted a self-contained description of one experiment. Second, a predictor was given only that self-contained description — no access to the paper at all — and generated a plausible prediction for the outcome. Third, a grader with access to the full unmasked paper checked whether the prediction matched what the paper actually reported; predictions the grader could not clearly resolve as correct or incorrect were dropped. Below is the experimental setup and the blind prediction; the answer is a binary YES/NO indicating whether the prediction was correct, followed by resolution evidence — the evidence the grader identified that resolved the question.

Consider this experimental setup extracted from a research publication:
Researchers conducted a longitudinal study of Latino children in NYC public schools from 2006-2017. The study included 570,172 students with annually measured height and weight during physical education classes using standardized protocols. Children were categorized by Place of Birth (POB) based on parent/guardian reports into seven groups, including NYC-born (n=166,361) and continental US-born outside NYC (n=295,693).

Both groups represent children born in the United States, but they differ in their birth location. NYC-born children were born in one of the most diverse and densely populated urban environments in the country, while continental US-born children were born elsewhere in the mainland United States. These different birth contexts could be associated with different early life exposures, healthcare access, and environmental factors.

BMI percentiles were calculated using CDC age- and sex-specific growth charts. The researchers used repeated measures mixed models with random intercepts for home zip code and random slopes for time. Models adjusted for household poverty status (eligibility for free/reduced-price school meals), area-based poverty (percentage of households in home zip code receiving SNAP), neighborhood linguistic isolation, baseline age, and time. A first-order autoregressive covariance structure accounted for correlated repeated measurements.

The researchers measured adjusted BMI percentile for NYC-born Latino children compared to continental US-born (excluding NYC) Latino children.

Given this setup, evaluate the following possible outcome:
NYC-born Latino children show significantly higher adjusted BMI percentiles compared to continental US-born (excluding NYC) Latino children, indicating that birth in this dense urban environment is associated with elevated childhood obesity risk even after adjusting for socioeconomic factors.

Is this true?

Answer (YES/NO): NO